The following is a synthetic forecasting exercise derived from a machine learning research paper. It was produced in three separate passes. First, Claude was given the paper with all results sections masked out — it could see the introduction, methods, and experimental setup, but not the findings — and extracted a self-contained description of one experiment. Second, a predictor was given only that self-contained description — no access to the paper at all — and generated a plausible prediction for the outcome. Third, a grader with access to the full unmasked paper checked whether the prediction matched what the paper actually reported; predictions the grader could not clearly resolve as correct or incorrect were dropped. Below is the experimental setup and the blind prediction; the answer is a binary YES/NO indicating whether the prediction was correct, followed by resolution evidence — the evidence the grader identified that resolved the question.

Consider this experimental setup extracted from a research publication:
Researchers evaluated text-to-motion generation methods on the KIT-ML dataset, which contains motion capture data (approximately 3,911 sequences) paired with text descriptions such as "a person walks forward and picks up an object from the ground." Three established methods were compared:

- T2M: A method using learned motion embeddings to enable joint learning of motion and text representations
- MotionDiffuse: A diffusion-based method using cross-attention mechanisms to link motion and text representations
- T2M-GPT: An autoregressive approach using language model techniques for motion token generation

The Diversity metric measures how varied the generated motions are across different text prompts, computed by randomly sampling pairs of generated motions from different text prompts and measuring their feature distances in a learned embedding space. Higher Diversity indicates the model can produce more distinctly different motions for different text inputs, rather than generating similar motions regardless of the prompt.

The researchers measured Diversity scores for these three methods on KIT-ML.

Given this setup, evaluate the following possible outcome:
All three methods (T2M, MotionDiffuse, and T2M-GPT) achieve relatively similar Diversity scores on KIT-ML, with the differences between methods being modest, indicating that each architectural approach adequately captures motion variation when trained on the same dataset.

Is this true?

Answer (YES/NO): YES